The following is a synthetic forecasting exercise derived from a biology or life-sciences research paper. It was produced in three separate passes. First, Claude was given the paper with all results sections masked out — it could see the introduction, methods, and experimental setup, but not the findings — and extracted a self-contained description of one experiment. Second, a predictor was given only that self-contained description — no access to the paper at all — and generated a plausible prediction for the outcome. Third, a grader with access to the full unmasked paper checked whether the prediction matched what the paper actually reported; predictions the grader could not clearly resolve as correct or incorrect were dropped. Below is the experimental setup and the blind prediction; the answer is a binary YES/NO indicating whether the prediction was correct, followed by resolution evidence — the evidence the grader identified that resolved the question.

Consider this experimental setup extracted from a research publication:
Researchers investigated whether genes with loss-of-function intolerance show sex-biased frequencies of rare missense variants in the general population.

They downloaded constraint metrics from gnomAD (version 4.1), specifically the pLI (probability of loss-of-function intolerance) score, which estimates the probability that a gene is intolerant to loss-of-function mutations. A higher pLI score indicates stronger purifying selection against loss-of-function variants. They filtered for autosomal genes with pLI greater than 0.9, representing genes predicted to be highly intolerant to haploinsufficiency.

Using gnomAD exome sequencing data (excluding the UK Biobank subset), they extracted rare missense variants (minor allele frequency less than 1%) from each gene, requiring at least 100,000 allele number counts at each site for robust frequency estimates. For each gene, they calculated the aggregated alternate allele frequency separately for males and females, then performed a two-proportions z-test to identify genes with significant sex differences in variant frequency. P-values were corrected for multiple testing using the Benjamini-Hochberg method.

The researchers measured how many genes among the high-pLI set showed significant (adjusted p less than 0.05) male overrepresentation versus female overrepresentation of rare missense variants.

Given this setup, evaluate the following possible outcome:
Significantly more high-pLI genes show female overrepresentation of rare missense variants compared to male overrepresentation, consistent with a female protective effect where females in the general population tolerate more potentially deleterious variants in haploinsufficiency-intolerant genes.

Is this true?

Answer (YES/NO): YES